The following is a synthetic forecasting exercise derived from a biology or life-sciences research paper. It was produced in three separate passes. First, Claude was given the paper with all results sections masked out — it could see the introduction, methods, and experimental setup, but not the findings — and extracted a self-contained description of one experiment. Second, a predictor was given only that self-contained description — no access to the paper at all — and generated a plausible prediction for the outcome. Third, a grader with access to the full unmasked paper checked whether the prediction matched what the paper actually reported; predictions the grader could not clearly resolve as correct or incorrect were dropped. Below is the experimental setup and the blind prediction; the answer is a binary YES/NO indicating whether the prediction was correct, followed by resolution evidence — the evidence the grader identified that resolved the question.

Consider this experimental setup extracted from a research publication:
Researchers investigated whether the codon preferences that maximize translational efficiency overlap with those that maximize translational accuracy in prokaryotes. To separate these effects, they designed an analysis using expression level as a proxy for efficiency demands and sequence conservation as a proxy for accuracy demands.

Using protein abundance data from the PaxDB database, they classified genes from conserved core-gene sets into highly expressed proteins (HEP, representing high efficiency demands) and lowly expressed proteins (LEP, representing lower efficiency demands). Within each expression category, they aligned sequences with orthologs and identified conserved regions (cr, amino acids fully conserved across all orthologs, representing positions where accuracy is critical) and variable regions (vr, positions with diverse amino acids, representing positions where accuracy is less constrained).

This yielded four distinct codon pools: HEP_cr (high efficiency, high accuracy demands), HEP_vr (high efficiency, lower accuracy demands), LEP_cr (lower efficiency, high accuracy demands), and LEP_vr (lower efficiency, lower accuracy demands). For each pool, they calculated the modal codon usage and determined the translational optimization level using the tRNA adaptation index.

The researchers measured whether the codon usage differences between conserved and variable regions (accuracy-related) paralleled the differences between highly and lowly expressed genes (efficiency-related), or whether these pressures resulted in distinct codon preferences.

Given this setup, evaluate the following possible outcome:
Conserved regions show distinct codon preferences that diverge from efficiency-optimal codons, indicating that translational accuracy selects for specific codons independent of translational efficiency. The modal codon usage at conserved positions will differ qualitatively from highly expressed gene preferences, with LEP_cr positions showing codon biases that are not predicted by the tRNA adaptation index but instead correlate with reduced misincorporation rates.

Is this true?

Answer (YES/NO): NO